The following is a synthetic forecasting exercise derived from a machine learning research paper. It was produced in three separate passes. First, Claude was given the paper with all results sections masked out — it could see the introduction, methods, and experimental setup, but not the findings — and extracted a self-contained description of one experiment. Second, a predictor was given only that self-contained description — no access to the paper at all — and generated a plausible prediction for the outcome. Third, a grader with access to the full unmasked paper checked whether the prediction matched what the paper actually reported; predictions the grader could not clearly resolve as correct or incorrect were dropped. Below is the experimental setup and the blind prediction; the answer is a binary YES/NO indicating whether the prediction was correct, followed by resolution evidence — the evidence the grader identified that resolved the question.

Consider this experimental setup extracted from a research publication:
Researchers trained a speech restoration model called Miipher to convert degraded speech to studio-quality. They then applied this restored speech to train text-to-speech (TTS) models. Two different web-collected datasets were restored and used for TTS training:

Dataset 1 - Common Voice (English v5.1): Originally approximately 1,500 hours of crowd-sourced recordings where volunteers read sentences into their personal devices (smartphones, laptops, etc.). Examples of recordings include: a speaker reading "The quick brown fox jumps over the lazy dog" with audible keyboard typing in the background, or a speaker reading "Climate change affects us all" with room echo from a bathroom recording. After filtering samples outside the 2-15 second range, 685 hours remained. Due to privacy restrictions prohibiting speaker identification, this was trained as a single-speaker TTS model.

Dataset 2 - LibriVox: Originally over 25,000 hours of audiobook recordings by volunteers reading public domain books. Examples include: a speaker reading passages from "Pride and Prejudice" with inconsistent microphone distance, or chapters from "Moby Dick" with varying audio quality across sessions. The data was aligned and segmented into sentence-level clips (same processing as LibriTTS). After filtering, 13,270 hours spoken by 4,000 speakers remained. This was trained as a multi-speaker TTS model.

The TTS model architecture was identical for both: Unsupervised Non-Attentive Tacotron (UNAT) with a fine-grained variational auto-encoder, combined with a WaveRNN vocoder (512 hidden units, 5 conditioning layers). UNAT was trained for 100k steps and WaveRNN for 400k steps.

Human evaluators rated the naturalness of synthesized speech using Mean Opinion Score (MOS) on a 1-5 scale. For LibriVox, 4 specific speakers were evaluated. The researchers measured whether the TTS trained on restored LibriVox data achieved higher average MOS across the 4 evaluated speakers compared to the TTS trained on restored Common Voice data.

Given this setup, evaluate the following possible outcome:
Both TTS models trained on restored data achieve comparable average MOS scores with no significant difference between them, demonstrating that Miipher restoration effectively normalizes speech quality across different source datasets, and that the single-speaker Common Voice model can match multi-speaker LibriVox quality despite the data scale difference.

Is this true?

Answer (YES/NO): NO